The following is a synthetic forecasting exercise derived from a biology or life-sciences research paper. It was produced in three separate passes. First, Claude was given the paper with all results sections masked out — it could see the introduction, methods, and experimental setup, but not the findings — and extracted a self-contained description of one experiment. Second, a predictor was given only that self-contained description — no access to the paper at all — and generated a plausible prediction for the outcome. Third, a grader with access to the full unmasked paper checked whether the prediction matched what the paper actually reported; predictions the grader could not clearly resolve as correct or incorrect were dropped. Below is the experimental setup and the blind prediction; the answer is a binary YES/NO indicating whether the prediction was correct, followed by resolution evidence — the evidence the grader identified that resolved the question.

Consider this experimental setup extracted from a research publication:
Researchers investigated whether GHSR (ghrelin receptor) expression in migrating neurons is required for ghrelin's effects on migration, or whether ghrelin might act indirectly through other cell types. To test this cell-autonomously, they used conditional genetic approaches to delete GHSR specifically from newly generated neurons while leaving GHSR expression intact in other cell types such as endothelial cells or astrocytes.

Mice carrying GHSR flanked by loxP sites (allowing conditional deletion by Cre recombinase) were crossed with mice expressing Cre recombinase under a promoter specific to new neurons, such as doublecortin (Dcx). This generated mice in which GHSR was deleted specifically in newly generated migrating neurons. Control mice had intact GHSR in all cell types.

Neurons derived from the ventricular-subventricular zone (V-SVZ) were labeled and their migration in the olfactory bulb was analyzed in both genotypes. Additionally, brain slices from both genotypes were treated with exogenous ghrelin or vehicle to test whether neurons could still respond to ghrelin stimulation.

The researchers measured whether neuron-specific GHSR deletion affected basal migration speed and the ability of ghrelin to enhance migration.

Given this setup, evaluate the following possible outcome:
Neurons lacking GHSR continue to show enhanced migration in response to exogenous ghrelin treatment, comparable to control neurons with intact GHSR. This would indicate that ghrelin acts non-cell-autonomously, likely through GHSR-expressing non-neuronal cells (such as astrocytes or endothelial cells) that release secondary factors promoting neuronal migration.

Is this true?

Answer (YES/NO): NO